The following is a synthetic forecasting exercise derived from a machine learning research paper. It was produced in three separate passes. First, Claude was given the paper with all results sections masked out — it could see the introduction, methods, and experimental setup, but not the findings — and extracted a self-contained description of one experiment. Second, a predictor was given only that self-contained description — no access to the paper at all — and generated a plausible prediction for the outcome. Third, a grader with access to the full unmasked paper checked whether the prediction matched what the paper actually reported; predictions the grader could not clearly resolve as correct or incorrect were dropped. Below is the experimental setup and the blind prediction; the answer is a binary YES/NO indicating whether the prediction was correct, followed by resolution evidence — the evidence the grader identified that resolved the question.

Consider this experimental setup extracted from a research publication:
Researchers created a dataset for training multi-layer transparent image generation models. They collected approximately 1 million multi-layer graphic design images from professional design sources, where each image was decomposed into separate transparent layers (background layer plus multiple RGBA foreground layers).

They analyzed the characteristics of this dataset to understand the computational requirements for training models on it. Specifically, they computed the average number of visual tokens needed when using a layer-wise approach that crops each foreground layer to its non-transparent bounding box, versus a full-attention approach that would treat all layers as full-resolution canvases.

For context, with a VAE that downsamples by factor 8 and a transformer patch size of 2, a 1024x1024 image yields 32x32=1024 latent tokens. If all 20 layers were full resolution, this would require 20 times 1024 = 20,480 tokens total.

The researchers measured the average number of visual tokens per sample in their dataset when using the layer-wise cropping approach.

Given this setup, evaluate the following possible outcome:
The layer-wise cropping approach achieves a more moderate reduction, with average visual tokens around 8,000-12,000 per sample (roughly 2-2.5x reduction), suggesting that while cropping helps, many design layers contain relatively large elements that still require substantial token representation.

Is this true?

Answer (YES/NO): NO